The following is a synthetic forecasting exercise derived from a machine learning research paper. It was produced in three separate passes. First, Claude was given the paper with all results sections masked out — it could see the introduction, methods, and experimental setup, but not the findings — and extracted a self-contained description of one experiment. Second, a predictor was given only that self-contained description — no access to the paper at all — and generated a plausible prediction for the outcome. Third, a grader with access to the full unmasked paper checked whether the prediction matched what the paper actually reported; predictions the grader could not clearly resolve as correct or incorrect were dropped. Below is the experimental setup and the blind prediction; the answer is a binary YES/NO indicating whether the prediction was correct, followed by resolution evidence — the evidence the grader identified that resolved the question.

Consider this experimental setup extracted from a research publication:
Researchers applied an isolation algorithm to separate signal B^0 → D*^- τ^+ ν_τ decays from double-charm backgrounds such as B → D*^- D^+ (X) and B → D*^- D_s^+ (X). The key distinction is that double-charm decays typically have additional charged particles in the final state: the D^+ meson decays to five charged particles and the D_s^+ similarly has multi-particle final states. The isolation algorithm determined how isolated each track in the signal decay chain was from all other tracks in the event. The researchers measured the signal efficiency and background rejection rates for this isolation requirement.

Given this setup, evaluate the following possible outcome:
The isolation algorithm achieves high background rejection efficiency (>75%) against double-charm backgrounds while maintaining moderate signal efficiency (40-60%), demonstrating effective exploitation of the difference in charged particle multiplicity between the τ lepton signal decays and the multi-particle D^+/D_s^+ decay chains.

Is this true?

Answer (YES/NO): NO